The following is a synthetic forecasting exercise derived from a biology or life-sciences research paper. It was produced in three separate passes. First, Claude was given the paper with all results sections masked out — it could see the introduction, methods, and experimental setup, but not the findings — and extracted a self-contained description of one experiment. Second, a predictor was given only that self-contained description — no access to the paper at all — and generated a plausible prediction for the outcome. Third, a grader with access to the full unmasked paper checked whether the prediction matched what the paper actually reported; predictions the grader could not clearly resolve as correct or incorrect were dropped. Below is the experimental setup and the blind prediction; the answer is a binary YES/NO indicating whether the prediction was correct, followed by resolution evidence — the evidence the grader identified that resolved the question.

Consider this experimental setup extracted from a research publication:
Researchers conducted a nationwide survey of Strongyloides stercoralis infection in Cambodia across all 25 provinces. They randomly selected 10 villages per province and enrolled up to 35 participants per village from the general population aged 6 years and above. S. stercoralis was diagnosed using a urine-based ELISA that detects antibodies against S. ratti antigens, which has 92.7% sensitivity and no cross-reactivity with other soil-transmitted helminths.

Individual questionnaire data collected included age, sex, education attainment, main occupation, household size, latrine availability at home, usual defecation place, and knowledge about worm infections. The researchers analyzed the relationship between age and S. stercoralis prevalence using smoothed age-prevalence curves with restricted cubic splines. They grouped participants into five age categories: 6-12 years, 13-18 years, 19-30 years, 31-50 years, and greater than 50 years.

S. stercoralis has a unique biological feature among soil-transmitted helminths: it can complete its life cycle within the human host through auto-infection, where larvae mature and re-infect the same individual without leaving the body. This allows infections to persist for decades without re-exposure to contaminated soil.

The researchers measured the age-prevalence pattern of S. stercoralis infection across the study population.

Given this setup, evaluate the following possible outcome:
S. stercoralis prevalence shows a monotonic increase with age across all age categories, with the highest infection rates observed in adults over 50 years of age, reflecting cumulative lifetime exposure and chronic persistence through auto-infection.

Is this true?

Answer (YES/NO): YES